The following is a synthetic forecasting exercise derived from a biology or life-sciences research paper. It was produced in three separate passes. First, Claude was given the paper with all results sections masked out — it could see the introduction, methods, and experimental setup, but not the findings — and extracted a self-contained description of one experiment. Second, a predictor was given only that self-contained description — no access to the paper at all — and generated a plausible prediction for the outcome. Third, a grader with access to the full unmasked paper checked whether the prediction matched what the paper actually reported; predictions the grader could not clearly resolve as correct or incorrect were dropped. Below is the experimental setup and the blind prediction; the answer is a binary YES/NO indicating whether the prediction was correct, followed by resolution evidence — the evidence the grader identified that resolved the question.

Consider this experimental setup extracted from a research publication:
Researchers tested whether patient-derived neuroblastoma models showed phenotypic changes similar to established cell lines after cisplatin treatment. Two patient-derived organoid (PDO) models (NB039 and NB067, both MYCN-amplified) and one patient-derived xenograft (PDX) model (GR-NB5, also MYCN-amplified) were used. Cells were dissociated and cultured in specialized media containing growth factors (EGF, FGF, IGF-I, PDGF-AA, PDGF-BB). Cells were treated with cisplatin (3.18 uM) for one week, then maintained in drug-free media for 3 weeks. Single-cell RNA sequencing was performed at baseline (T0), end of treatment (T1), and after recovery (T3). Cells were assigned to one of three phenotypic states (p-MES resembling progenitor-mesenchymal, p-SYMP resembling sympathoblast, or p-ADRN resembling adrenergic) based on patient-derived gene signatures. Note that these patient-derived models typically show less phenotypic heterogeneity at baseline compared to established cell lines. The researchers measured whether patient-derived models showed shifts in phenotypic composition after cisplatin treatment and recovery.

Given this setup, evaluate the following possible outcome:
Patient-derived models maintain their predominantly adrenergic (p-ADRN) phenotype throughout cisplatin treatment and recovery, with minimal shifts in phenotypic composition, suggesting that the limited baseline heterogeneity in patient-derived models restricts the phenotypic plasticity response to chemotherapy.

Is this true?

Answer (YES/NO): NO